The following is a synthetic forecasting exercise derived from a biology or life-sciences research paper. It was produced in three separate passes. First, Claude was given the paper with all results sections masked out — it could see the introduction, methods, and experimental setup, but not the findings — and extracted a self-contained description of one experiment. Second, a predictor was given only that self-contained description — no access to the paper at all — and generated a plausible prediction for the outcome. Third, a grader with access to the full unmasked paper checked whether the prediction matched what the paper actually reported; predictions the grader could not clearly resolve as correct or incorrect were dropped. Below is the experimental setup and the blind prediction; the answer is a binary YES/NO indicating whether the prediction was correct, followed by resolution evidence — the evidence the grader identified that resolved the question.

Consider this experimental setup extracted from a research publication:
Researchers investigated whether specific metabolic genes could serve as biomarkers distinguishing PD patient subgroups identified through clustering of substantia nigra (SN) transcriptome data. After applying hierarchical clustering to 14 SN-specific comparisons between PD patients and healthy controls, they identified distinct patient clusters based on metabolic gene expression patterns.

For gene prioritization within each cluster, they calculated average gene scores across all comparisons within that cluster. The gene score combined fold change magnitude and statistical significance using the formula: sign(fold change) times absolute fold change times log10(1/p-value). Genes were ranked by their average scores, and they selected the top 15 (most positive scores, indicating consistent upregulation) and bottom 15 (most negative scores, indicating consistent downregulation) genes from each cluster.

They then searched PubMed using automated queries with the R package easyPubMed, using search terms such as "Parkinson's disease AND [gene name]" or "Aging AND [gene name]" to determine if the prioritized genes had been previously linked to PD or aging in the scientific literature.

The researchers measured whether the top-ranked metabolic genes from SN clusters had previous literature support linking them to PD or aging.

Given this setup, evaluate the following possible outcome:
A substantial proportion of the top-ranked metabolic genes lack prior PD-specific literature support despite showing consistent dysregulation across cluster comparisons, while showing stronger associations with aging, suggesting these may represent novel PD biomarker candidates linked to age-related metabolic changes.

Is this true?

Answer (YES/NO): NO